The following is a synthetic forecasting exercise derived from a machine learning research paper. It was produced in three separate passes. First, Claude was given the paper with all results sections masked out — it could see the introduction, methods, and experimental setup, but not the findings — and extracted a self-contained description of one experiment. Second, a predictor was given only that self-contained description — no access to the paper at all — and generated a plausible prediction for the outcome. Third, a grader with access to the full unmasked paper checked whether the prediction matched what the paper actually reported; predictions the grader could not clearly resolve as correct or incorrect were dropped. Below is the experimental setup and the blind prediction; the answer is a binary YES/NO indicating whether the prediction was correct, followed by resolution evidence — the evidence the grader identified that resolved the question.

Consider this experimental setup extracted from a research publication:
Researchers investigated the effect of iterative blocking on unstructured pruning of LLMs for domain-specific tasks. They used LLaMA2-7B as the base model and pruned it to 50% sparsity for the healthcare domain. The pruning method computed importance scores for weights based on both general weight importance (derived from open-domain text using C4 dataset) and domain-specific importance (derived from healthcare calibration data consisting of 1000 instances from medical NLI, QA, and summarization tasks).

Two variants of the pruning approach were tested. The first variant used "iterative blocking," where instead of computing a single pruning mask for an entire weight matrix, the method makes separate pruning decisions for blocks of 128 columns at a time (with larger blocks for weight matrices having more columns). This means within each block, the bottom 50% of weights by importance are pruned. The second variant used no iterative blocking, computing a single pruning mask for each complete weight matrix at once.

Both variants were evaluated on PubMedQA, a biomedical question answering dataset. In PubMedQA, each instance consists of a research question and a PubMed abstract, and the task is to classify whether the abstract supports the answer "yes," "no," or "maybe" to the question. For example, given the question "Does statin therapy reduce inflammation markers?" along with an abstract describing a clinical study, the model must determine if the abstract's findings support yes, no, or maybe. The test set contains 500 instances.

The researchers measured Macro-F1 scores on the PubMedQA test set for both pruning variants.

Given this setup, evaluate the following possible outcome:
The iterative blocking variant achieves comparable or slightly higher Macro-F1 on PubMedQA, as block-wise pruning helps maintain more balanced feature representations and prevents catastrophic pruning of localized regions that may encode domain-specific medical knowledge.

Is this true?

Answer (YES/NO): YES